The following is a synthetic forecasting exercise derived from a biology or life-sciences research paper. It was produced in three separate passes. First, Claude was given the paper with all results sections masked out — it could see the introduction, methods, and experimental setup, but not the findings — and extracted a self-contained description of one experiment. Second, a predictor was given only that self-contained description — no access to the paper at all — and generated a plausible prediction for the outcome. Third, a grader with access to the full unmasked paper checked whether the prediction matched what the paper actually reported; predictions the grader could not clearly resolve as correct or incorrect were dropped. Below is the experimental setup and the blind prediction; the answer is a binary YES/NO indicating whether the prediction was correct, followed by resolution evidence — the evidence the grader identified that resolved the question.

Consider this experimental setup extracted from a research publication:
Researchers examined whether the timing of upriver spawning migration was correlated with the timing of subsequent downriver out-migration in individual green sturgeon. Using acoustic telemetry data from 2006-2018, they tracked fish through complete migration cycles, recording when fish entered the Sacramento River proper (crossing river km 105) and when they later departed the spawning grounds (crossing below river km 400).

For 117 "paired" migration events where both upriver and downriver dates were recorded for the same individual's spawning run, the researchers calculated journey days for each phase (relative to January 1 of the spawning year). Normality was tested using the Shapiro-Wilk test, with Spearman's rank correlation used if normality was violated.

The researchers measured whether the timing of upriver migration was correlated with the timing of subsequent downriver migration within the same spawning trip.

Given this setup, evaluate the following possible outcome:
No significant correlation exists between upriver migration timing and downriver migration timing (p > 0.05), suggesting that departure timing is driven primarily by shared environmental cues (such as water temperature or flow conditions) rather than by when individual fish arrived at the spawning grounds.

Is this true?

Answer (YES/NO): YES